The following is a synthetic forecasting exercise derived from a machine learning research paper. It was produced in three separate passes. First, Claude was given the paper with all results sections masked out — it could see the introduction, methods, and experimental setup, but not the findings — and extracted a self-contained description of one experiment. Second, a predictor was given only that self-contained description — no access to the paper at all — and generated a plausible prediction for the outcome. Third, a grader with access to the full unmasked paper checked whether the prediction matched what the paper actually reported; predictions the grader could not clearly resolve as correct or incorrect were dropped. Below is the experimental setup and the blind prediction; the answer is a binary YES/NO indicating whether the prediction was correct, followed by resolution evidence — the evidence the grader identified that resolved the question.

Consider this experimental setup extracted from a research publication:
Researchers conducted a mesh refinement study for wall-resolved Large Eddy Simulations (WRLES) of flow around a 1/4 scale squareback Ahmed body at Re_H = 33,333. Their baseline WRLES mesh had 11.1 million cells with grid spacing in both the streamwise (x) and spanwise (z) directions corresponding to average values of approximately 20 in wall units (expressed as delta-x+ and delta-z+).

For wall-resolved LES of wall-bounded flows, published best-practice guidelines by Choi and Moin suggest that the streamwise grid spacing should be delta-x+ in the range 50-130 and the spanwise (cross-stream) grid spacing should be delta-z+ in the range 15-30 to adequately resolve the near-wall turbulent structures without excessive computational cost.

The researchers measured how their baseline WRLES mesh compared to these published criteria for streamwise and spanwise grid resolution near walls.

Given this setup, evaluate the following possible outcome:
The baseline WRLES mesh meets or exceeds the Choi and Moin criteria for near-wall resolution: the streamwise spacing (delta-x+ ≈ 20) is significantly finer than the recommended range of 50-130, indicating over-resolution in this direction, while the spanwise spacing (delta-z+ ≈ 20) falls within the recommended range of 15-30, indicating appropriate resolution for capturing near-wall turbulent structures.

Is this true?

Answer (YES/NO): YES